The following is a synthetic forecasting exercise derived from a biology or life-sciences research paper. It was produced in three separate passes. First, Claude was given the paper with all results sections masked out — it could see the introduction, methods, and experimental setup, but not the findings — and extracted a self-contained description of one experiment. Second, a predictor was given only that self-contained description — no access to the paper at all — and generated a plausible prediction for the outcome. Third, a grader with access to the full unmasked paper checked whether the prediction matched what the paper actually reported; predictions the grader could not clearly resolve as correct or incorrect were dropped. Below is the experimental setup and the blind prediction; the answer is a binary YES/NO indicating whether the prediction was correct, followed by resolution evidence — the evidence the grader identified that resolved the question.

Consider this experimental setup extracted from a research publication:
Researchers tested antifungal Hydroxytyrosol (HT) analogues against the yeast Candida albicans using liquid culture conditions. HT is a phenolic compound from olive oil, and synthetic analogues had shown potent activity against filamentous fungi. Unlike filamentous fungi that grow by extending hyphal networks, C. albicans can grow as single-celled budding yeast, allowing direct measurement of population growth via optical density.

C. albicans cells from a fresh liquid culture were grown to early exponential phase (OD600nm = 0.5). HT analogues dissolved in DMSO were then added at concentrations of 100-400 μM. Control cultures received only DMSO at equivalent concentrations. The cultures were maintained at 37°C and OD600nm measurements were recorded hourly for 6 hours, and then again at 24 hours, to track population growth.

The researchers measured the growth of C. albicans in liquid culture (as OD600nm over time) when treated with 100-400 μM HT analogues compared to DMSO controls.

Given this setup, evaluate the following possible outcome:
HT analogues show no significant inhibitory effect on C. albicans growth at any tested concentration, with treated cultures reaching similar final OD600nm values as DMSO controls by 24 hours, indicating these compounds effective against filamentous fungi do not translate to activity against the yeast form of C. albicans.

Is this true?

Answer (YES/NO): NO